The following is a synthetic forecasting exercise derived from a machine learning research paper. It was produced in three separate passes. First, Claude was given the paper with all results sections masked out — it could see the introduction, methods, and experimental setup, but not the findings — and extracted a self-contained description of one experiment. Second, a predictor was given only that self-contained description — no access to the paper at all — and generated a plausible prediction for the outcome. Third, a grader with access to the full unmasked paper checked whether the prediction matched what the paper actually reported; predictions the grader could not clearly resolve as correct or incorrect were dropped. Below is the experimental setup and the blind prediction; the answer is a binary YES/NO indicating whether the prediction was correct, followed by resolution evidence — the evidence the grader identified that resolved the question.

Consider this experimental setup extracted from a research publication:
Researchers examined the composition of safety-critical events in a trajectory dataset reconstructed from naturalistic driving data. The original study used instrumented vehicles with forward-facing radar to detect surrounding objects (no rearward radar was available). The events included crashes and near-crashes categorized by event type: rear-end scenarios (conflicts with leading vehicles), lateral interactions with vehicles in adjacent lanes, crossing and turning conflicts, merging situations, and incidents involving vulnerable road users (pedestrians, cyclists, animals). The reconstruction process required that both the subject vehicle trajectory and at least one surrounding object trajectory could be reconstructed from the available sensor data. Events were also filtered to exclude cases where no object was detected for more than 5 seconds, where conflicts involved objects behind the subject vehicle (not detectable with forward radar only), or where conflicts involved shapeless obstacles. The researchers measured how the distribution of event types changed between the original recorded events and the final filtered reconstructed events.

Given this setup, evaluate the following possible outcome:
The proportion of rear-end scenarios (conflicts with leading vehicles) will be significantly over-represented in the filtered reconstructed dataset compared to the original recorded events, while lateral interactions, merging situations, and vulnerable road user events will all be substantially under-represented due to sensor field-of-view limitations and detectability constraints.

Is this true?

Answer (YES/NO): YES